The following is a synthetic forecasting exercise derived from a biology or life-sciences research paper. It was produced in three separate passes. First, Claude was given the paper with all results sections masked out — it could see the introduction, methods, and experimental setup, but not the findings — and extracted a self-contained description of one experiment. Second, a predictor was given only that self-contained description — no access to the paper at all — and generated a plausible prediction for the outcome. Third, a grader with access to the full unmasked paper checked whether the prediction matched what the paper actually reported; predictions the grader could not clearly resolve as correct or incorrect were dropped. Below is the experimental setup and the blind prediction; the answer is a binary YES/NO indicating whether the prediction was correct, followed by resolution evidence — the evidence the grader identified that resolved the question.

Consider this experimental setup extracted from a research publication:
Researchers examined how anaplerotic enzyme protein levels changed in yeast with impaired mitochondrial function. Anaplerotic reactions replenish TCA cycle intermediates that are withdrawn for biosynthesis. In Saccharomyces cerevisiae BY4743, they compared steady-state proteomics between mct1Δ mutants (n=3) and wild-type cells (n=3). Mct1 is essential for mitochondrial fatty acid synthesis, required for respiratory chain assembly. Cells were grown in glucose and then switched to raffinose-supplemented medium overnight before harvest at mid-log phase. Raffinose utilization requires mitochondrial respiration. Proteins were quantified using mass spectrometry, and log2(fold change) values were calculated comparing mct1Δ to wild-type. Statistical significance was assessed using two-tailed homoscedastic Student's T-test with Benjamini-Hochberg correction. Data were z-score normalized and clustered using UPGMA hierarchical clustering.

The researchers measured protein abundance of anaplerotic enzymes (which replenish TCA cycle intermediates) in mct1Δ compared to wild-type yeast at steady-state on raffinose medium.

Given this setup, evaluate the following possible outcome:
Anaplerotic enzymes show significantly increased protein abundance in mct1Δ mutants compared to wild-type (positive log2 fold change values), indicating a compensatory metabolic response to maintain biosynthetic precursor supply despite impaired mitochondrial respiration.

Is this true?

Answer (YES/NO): YES